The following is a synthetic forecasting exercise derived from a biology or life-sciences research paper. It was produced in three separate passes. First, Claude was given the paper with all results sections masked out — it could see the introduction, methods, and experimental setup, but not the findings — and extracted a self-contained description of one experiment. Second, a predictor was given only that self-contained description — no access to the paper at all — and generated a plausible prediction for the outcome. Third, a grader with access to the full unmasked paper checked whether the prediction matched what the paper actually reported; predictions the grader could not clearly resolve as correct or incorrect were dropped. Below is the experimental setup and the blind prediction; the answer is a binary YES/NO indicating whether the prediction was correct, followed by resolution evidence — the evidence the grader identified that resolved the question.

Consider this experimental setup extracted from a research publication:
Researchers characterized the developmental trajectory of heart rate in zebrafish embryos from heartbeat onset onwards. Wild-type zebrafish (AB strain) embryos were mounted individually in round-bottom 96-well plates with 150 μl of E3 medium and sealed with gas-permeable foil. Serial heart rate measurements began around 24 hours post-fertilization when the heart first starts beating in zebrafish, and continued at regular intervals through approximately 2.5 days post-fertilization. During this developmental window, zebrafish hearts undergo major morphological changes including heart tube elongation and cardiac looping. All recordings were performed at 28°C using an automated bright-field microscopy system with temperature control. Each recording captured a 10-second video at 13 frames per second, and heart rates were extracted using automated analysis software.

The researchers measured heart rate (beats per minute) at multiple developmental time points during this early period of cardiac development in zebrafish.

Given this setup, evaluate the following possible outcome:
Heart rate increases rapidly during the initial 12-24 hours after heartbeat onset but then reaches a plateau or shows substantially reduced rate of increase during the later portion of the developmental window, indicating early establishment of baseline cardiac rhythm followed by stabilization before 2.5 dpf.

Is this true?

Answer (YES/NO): YES